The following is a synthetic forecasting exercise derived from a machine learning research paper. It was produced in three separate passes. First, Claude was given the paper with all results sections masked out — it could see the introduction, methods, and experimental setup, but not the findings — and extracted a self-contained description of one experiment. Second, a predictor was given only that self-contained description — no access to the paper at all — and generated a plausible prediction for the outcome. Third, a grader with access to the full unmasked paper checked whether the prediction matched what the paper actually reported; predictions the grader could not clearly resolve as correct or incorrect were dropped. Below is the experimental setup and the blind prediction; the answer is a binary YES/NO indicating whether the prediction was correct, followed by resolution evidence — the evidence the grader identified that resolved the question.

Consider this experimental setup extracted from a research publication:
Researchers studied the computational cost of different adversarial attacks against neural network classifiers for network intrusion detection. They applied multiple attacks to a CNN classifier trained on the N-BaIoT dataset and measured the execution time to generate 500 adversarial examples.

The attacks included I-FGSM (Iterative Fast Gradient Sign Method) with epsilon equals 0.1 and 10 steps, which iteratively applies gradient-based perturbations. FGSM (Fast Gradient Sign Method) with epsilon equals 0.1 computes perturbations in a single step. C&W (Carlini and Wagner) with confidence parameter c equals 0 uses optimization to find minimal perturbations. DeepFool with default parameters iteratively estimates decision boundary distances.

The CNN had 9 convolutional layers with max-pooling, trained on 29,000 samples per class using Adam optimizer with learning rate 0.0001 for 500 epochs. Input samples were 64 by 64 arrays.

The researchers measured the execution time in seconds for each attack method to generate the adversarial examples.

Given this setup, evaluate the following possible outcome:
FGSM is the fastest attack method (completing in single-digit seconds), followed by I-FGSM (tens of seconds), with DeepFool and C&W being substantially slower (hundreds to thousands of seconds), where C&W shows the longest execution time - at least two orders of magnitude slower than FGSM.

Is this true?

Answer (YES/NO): NO